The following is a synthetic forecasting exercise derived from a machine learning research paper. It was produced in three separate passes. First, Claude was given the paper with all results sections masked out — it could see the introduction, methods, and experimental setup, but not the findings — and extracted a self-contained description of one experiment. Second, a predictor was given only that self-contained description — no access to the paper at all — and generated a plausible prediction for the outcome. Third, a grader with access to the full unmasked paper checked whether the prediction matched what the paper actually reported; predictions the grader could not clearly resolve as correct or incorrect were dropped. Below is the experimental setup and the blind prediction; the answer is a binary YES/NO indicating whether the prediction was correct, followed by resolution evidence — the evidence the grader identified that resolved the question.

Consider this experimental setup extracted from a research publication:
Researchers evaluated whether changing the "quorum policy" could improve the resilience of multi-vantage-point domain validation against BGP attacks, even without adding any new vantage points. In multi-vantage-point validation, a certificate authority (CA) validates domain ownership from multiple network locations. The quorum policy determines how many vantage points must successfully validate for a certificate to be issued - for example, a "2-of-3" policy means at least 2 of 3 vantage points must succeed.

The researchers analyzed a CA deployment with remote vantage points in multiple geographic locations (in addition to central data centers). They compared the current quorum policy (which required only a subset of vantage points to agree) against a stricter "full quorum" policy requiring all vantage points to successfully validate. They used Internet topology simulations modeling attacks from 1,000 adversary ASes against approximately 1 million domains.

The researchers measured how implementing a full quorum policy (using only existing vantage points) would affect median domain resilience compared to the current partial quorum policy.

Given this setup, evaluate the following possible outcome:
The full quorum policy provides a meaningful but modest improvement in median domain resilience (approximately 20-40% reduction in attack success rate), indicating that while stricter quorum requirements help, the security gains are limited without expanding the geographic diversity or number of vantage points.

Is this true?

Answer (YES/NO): NO